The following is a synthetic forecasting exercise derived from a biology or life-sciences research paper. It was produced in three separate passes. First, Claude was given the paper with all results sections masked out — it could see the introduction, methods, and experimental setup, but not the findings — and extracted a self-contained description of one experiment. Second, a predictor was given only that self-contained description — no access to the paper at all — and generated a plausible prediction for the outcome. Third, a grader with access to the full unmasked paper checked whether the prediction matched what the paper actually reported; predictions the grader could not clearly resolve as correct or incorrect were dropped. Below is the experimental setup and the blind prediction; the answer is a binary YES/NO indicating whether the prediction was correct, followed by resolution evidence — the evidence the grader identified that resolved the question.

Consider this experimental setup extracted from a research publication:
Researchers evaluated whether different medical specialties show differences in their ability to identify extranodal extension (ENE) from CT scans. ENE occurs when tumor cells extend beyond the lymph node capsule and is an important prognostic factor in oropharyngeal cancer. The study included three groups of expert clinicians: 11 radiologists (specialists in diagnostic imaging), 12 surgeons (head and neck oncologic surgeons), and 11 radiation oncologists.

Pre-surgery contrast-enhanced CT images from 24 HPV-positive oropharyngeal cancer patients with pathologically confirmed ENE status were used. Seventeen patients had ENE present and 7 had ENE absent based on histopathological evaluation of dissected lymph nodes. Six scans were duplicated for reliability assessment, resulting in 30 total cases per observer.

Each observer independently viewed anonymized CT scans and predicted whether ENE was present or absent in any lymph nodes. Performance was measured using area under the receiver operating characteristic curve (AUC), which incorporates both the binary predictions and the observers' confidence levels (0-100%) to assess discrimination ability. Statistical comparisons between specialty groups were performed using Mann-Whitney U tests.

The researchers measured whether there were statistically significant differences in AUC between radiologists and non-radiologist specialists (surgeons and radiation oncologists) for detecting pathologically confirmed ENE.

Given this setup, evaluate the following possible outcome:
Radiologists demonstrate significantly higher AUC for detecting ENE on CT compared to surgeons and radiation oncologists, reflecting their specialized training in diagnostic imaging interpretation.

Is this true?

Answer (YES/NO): NO